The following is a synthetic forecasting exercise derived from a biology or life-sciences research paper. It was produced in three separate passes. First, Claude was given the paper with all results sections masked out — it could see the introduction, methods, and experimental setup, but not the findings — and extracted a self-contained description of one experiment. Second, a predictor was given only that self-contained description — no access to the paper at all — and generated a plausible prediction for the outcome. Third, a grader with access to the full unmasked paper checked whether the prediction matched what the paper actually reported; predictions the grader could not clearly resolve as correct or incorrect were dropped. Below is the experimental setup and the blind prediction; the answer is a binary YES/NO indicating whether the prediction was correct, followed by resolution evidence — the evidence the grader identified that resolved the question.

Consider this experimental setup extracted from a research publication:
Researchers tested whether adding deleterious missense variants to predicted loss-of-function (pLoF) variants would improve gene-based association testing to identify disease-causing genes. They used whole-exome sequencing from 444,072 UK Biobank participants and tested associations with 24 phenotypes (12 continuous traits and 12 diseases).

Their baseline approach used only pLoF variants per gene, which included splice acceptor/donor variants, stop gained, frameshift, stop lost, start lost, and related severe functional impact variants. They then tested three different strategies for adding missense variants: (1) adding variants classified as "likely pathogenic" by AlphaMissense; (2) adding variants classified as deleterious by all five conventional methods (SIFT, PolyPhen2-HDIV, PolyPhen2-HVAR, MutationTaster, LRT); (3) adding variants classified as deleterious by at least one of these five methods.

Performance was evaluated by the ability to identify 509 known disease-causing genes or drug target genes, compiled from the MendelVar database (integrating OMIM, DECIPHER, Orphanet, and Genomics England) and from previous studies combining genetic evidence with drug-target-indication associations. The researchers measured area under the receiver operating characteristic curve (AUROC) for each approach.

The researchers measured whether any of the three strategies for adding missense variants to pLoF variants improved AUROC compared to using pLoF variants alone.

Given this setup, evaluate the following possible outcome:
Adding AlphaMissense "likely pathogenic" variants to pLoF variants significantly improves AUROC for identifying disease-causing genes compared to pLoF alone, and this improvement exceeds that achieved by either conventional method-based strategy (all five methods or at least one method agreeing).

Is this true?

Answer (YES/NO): NO